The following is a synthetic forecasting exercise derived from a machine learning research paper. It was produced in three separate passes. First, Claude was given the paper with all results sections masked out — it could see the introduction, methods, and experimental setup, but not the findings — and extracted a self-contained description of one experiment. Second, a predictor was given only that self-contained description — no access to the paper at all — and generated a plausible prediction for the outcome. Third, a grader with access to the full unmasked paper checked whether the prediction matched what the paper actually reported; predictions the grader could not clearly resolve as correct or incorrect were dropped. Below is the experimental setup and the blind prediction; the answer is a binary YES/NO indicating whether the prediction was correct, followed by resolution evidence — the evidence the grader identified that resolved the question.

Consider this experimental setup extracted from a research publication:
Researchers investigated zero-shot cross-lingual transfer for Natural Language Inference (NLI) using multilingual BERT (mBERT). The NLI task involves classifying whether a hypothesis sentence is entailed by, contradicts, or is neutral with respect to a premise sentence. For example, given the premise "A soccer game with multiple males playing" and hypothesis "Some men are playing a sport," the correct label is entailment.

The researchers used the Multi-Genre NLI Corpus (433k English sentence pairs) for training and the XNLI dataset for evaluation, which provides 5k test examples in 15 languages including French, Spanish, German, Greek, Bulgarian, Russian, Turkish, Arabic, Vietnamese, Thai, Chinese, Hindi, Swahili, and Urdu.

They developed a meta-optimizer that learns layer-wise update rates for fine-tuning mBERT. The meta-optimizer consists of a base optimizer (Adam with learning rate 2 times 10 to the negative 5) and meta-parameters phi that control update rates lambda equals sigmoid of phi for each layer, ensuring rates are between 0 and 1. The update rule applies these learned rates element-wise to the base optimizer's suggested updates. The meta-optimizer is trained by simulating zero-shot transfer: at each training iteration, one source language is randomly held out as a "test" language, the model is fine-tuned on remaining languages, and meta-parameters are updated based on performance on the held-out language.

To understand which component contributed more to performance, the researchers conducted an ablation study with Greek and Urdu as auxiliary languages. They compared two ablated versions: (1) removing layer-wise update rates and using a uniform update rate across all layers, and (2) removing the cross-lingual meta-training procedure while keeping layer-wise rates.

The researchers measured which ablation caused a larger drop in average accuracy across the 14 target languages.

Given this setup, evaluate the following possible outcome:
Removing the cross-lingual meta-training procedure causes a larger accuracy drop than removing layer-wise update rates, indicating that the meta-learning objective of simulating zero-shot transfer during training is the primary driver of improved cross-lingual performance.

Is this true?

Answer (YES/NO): NO